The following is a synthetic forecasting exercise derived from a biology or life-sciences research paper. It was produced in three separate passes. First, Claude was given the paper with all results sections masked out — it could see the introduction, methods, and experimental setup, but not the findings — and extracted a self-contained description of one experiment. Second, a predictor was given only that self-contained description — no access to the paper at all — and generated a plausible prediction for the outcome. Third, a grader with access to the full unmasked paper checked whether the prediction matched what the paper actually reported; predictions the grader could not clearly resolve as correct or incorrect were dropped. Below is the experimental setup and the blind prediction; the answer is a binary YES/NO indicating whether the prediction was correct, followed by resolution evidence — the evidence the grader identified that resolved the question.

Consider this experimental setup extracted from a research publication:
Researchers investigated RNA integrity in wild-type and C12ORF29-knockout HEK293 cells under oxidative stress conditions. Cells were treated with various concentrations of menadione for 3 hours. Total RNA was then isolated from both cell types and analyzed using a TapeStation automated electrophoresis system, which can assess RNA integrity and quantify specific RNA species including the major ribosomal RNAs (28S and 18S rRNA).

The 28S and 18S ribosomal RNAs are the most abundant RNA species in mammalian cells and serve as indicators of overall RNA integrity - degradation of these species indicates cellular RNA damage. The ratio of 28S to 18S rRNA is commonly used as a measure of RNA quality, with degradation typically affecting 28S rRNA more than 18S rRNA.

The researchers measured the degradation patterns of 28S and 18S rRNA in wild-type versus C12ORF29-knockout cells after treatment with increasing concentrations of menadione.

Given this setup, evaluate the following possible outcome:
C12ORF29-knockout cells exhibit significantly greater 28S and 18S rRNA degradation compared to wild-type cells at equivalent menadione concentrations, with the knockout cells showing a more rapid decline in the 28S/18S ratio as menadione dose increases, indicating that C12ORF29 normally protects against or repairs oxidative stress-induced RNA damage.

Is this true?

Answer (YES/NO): NO